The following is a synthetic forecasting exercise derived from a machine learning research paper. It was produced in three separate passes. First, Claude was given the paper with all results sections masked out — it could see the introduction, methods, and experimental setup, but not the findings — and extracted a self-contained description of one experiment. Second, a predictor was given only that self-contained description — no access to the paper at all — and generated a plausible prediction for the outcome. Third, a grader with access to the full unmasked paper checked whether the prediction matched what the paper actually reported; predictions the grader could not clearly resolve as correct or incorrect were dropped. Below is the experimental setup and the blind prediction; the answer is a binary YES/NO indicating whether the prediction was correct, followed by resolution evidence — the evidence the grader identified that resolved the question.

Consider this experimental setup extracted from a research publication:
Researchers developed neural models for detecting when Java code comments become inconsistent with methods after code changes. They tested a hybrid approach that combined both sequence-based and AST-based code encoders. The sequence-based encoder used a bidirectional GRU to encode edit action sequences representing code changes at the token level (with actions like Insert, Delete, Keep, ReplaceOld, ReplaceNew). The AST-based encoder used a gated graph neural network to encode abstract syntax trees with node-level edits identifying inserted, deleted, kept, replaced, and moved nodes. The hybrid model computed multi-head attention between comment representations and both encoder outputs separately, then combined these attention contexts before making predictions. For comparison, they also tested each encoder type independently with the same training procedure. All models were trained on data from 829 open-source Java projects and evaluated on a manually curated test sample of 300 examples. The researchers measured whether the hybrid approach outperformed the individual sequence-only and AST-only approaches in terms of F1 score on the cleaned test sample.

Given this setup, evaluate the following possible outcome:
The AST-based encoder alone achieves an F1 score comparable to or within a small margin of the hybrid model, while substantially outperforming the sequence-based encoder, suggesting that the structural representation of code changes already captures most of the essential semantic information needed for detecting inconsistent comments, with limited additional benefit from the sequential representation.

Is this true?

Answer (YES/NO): NO